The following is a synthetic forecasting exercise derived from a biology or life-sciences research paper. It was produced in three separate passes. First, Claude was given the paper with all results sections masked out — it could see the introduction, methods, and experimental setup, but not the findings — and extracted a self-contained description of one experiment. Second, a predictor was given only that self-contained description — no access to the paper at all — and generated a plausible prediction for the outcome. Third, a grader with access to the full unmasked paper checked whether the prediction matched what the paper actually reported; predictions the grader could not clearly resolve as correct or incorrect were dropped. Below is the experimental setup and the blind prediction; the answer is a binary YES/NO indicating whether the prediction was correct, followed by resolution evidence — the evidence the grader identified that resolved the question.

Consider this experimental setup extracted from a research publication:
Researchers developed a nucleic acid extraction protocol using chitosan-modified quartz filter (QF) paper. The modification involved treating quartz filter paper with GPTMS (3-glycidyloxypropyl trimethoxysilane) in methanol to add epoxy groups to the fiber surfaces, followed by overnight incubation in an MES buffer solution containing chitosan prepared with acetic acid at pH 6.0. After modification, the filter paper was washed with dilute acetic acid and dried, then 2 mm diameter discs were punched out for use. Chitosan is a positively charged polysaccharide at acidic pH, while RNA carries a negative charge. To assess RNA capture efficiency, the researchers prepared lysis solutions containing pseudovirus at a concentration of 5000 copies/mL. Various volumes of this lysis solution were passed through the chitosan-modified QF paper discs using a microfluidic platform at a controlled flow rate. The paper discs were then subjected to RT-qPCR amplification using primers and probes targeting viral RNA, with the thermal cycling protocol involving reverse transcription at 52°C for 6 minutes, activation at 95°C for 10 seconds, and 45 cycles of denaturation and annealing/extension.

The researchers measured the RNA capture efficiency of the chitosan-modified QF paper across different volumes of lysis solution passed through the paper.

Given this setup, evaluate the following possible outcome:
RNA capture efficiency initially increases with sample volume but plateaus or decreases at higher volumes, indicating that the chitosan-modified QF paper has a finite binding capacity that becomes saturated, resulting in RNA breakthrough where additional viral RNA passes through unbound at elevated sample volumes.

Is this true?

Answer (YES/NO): NO